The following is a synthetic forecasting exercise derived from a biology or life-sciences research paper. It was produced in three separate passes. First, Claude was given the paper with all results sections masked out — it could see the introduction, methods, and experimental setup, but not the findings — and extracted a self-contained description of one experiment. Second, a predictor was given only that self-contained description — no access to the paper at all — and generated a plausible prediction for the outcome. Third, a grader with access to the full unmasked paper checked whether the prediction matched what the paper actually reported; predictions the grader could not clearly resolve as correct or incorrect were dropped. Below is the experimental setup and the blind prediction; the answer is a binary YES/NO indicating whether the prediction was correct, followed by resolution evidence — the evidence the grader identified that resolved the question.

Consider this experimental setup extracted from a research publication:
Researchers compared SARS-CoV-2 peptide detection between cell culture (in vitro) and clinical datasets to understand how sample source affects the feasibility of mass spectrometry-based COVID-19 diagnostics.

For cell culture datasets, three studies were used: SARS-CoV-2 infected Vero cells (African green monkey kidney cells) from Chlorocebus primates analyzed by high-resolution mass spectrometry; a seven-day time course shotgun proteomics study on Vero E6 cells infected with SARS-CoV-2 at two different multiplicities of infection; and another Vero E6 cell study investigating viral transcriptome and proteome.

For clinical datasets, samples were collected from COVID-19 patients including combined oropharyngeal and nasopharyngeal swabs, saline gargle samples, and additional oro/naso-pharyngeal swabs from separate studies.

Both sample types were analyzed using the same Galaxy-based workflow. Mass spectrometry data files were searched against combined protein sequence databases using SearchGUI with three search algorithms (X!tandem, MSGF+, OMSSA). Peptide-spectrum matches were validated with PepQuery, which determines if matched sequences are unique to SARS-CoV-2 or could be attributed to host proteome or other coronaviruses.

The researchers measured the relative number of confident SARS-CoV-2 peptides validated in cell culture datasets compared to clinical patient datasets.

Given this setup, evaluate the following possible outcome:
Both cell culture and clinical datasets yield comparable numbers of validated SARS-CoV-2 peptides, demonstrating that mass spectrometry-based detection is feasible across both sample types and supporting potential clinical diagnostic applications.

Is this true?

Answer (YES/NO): NO